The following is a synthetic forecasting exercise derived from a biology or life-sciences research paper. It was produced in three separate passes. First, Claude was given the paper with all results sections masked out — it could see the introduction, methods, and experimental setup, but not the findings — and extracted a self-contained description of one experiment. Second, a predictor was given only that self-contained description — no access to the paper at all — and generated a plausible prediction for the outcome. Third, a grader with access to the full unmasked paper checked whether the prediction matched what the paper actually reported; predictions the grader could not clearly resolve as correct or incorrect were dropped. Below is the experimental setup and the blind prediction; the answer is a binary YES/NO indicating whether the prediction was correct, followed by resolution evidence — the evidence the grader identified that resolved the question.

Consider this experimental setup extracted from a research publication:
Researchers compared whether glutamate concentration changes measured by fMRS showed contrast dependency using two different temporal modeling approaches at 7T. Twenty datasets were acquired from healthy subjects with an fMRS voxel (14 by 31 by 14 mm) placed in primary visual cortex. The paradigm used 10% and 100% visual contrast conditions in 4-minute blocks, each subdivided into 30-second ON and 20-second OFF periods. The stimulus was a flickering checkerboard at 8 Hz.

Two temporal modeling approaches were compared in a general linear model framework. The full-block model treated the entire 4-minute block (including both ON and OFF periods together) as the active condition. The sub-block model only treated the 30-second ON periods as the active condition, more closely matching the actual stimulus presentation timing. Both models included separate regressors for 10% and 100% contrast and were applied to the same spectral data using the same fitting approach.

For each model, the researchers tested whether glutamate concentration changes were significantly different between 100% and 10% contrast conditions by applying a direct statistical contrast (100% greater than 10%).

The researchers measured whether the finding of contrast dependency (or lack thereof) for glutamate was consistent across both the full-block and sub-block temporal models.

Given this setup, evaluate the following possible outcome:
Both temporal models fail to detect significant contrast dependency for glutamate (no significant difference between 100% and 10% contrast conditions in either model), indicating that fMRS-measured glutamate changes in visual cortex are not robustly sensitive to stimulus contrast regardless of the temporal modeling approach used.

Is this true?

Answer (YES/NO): YES